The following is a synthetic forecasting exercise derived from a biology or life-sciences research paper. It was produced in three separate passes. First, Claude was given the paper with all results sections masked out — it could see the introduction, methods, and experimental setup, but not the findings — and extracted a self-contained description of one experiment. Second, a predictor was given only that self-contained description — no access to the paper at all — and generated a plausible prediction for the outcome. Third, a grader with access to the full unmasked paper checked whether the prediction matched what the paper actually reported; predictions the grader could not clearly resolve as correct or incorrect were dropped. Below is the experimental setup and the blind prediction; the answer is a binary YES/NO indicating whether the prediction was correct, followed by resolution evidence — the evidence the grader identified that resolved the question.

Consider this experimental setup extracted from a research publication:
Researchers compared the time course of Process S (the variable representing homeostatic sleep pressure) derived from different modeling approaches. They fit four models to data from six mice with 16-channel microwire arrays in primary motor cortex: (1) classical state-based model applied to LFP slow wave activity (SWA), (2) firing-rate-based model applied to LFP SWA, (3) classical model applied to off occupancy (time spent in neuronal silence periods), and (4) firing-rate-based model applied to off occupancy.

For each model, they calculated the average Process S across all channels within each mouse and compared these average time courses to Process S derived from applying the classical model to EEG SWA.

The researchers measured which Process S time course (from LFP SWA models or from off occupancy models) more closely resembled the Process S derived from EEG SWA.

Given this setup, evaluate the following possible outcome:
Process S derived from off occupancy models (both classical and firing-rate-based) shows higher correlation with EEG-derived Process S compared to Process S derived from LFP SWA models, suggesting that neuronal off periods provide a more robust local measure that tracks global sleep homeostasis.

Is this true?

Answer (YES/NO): NO